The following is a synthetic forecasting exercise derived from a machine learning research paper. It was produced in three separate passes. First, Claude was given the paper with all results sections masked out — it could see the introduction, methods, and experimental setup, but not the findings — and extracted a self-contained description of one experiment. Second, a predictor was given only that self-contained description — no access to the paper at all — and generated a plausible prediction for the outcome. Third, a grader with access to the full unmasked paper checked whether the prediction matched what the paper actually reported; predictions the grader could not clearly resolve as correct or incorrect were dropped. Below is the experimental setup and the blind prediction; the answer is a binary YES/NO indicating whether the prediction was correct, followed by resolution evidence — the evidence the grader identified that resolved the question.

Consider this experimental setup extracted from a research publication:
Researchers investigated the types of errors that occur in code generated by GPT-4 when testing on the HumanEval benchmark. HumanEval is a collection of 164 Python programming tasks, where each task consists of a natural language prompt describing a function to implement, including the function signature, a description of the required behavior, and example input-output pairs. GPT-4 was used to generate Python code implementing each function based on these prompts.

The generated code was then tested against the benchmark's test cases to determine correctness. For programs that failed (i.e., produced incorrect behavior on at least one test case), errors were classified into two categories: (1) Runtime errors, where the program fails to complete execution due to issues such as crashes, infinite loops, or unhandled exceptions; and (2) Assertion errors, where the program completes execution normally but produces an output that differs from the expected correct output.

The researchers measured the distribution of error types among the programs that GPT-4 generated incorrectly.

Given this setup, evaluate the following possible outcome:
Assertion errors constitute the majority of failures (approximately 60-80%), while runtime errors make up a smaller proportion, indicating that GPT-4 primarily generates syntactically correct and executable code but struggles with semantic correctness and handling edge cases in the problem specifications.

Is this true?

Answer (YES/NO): NO